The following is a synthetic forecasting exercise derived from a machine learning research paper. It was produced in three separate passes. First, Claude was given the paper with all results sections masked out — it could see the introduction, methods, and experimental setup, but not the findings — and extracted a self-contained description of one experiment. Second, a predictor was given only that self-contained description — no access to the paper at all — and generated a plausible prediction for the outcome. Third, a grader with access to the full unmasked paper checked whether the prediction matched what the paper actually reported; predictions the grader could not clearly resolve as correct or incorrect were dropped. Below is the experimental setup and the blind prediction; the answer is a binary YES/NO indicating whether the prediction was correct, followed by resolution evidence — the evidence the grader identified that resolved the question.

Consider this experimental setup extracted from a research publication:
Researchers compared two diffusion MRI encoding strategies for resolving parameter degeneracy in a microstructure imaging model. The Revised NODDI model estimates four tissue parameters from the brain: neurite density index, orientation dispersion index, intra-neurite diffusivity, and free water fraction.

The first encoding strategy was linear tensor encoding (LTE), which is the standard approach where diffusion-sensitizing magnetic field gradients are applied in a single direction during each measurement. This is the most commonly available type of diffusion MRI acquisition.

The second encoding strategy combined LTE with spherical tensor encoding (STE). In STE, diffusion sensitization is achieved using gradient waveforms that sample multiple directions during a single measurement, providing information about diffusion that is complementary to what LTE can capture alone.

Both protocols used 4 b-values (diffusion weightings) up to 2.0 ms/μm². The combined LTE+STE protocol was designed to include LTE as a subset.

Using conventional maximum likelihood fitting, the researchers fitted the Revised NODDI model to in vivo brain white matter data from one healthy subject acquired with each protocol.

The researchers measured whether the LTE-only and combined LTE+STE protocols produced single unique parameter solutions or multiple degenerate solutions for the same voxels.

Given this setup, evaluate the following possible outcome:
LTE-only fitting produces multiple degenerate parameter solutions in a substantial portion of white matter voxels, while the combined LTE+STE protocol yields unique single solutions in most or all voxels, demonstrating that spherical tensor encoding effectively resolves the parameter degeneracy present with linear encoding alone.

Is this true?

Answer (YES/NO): YES